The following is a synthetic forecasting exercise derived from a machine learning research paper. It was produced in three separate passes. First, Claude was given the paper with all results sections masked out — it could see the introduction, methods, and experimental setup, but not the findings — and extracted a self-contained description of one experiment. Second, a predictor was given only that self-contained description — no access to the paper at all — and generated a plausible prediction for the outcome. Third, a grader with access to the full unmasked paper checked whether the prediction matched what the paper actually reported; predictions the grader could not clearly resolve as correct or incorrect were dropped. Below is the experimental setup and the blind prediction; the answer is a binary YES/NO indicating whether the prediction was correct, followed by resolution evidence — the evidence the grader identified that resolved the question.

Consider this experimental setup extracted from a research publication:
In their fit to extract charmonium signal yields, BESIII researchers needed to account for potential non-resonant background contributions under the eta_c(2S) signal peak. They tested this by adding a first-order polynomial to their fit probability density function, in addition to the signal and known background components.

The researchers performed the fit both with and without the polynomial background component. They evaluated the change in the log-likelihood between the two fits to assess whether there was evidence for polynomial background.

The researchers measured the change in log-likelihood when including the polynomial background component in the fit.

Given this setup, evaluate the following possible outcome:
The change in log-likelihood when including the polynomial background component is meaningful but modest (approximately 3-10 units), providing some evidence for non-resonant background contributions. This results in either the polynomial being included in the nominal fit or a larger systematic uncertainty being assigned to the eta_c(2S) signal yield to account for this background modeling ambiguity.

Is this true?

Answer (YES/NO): NO